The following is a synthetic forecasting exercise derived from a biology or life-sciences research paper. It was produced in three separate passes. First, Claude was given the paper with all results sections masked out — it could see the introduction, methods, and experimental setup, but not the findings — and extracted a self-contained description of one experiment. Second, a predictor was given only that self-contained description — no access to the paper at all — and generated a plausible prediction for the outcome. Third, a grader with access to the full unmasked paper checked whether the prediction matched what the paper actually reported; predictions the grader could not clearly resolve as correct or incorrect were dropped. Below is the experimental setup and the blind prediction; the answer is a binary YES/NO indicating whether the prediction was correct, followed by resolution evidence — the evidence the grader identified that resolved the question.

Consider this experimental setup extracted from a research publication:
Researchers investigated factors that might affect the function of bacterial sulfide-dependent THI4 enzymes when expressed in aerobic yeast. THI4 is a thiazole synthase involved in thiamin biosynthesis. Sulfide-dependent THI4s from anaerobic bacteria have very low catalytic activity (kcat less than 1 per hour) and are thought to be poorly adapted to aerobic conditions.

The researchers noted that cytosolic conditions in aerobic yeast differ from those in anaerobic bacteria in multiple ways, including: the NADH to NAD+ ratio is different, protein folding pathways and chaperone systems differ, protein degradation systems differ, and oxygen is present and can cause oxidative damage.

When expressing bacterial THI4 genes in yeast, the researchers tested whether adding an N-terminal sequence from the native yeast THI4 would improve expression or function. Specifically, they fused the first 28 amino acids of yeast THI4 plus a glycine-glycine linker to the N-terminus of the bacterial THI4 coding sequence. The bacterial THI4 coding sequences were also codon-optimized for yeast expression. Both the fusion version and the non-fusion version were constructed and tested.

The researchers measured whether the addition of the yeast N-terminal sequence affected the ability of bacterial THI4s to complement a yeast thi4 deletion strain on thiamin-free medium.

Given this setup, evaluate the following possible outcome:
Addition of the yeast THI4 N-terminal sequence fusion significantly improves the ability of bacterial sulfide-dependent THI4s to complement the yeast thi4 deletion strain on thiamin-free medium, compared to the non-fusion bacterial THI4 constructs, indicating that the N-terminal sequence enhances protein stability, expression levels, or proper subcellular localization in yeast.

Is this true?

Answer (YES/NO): NO